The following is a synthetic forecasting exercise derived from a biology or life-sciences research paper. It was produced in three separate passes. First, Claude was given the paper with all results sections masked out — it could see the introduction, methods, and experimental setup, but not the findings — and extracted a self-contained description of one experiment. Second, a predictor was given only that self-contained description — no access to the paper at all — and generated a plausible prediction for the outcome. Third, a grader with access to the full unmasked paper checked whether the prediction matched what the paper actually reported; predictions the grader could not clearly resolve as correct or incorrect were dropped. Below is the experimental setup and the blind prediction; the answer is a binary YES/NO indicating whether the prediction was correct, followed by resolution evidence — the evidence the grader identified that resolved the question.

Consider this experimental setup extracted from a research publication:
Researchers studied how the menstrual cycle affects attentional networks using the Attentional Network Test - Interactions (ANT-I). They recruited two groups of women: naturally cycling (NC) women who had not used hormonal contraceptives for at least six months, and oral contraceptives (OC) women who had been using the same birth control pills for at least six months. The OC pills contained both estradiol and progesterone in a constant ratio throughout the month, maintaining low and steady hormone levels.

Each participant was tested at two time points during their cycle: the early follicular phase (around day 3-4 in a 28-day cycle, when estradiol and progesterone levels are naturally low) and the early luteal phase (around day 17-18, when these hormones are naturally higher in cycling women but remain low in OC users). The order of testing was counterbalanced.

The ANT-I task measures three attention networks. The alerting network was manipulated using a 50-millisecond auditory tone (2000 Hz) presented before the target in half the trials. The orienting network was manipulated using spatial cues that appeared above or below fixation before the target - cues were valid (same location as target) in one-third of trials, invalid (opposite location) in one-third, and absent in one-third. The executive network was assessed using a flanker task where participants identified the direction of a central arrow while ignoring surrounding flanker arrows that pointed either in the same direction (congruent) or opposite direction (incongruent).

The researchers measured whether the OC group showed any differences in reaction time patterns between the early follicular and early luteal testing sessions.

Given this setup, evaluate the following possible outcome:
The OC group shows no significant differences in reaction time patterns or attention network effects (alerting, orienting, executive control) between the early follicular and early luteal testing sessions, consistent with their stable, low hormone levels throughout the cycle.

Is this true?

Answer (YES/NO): YES